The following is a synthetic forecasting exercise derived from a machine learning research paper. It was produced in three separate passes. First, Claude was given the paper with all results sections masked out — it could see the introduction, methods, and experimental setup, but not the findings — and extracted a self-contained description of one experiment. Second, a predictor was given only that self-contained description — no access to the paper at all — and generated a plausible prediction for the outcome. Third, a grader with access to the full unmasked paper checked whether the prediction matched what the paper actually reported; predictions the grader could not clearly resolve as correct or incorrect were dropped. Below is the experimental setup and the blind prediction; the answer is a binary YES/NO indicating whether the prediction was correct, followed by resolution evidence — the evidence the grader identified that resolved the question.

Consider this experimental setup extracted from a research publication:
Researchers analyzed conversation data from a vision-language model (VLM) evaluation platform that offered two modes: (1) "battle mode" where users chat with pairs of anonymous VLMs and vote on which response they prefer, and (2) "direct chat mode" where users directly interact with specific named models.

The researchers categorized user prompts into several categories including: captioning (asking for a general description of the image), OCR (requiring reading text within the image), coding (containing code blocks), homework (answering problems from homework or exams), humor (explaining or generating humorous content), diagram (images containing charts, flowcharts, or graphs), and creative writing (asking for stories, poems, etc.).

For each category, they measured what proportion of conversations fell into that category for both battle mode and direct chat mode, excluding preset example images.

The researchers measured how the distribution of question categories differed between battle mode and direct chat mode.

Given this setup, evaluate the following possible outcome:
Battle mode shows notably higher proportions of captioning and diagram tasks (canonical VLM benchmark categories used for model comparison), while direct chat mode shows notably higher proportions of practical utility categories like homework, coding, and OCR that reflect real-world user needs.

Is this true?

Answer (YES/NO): NO